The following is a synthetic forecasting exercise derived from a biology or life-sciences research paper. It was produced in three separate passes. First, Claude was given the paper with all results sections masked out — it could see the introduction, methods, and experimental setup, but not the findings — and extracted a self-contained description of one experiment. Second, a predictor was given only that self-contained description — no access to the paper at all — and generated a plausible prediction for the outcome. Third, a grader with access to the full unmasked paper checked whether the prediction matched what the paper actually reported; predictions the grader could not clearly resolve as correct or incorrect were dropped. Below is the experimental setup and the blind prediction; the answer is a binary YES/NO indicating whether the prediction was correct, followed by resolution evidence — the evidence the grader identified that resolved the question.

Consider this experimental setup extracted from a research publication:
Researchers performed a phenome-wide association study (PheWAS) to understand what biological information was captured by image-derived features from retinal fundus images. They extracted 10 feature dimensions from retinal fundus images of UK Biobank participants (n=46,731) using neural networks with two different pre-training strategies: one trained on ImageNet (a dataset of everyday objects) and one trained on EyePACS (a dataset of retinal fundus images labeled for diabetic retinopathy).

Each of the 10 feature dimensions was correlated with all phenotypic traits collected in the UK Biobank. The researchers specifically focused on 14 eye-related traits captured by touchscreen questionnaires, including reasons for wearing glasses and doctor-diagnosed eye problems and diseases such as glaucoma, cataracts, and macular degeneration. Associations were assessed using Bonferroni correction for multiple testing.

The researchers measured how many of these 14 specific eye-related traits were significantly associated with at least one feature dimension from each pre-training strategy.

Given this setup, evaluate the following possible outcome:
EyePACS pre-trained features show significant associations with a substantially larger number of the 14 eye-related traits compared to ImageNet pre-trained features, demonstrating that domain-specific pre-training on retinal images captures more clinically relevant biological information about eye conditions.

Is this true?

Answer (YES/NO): YES